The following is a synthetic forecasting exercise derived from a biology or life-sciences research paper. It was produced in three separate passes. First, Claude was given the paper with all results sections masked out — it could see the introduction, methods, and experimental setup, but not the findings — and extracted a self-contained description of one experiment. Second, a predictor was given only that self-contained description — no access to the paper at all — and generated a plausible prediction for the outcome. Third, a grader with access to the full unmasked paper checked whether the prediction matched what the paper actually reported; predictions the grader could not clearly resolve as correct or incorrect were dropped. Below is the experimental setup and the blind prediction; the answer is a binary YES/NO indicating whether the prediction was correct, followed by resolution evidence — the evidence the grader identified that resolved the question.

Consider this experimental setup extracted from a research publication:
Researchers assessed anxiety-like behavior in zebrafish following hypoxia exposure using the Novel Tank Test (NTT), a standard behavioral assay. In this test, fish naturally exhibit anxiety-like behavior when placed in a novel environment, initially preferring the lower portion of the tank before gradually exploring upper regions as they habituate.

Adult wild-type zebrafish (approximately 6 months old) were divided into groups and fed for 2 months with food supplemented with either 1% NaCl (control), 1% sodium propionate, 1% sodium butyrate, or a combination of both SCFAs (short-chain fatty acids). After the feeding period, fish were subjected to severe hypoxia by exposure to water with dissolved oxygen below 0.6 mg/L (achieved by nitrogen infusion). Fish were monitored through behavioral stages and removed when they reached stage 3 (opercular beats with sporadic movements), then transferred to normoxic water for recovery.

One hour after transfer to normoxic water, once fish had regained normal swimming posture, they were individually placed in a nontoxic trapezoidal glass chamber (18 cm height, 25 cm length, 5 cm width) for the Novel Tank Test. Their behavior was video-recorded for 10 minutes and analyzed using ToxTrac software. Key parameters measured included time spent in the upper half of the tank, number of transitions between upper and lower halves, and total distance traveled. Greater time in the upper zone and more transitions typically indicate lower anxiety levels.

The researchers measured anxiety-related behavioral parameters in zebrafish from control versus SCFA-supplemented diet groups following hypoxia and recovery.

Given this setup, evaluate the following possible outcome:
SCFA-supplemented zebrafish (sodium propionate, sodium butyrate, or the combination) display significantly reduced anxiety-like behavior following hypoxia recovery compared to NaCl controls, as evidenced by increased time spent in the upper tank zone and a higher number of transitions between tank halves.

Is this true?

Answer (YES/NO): NO